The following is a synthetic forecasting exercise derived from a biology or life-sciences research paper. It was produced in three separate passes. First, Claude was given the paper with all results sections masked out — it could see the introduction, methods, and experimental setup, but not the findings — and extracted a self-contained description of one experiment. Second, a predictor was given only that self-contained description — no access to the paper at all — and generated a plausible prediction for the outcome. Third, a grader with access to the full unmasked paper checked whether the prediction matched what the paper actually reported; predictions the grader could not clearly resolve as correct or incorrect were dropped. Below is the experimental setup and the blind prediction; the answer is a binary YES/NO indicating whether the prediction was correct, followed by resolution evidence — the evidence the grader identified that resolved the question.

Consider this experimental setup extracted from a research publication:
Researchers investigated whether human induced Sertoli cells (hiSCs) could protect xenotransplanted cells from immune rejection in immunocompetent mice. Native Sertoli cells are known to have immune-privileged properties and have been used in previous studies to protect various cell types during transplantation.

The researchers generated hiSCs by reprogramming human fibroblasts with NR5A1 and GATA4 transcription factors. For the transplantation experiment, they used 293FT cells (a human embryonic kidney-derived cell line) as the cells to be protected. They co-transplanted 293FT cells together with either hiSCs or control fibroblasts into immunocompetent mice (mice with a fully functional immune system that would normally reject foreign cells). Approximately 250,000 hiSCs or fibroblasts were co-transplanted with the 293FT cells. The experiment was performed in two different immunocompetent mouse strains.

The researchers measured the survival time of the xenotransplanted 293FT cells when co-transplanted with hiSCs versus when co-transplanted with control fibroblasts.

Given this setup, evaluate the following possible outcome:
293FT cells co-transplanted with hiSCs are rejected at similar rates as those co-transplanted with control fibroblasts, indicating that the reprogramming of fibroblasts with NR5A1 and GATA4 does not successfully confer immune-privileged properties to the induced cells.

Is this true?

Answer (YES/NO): NO